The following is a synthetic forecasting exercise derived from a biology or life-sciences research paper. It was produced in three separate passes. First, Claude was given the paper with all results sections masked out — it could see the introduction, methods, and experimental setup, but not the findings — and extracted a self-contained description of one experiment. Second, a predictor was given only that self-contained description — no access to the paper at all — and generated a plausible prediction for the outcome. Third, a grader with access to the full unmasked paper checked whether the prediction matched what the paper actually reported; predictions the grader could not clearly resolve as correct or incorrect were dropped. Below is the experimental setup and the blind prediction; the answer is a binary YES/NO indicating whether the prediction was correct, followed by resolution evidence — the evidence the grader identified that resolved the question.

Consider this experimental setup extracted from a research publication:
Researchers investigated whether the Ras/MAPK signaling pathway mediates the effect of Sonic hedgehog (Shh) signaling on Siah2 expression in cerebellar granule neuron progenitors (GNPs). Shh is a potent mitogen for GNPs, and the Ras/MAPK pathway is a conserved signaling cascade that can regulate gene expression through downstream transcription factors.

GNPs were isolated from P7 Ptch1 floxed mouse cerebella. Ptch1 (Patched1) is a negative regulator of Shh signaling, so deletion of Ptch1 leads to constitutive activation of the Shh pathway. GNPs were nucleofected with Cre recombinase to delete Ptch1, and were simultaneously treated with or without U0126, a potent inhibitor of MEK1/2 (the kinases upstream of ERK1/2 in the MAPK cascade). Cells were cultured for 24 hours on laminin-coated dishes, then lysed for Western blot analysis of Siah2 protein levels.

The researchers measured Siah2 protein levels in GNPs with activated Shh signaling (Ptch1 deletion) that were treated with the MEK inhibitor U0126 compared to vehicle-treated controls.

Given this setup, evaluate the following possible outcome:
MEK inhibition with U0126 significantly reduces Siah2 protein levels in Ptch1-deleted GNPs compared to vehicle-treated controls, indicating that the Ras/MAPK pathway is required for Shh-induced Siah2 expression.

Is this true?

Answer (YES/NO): YES